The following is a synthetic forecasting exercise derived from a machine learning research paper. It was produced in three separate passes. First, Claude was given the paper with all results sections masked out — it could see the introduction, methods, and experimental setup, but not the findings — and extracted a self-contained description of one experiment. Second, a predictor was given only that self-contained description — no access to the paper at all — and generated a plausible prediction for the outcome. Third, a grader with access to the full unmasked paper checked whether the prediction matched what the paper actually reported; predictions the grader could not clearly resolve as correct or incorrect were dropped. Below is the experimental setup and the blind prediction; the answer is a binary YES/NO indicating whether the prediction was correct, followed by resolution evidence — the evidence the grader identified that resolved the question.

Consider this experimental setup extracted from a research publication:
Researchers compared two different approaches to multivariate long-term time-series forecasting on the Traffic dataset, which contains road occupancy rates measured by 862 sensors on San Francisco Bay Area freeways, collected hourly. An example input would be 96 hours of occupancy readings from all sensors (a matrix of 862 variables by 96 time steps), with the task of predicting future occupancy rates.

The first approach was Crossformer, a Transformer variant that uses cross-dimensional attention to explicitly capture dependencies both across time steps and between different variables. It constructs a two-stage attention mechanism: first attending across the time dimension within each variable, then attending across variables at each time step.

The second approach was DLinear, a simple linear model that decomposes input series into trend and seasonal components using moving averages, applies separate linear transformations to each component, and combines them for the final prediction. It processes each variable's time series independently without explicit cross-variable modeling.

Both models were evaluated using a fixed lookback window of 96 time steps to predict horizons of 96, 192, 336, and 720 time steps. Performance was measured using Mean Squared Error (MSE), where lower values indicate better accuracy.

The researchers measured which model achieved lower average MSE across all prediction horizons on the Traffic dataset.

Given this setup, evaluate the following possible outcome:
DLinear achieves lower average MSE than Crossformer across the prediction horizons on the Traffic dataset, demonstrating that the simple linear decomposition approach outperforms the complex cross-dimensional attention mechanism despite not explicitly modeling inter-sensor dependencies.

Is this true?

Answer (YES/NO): NO